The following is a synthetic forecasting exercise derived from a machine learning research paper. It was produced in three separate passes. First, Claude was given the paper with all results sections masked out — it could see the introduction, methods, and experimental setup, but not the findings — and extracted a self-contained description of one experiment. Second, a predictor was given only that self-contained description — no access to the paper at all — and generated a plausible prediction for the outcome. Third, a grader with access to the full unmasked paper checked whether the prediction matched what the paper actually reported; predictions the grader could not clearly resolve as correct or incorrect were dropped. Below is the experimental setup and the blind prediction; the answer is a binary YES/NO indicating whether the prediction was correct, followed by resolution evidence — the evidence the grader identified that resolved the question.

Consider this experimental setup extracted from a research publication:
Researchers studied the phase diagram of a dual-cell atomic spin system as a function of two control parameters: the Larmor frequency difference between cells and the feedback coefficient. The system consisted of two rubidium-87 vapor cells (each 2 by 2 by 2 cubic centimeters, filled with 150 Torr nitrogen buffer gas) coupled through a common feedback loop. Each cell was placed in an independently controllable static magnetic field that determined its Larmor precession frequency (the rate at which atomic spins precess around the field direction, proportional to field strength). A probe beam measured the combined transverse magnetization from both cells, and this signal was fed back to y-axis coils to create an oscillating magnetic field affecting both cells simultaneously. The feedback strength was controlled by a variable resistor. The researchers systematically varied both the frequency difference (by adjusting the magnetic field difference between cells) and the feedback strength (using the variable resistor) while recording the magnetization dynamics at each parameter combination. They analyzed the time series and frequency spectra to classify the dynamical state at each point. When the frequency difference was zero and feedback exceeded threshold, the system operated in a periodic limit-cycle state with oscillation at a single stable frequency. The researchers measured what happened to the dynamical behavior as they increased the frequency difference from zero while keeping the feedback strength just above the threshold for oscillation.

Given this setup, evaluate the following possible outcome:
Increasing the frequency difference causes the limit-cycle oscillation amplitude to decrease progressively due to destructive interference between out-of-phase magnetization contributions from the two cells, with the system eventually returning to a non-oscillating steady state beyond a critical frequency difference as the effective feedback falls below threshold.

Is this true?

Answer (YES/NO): NO